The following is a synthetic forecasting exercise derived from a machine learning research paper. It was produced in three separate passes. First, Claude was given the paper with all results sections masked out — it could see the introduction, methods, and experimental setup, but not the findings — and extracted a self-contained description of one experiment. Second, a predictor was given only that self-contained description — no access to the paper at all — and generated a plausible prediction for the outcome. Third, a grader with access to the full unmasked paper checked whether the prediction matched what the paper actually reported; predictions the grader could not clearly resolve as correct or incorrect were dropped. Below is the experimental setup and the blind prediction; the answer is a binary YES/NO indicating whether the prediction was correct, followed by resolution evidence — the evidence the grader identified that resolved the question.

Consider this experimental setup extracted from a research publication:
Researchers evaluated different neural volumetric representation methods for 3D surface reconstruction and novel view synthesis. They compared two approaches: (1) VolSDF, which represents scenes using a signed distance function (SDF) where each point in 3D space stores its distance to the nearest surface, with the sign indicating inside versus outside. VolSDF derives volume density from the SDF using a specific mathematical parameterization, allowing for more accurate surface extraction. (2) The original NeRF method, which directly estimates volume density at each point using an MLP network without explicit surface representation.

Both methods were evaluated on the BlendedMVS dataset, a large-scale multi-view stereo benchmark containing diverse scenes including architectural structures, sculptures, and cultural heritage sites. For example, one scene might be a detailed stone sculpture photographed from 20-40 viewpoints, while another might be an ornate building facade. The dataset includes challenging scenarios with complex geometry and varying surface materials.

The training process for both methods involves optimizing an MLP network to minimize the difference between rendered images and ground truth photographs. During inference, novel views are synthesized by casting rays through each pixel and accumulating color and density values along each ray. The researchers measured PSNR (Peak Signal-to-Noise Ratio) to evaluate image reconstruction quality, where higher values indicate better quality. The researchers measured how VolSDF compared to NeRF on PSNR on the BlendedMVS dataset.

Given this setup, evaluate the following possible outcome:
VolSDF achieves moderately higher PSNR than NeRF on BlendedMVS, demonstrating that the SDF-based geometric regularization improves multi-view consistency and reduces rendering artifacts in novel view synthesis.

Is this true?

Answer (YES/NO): YES